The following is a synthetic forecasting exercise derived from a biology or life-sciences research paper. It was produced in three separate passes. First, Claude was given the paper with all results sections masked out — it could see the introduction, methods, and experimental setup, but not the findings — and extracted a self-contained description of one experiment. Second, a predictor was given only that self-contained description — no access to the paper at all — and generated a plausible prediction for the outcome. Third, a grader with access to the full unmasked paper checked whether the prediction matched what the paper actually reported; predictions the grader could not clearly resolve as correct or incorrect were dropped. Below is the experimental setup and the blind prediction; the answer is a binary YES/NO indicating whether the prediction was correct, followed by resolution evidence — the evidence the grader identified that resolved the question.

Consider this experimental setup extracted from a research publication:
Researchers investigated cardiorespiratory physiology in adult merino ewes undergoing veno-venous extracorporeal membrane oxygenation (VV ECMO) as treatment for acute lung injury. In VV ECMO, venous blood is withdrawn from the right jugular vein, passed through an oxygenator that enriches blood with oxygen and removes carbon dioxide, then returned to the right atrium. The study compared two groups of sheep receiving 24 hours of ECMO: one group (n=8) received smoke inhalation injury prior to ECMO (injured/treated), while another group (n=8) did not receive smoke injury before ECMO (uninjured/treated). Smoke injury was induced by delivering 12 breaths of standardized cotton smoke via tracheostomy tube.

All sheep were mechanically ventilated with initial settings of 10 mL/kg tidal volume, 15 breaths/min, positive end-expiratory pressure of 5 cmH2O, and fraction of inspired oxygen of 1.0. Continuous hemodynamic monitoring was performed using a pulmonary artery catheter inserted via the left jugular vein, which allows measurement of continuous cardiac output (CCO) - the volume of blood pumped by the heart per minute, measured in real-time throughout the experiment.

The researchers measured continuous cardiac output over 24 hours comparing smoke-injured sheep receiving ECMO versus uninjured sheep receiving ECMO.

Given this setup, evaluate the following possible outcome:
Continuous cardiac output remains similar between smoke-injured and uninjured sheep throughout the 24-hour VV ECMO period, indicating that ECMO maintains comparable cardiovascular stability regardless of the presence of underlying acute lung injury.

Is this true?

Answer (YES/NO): NO